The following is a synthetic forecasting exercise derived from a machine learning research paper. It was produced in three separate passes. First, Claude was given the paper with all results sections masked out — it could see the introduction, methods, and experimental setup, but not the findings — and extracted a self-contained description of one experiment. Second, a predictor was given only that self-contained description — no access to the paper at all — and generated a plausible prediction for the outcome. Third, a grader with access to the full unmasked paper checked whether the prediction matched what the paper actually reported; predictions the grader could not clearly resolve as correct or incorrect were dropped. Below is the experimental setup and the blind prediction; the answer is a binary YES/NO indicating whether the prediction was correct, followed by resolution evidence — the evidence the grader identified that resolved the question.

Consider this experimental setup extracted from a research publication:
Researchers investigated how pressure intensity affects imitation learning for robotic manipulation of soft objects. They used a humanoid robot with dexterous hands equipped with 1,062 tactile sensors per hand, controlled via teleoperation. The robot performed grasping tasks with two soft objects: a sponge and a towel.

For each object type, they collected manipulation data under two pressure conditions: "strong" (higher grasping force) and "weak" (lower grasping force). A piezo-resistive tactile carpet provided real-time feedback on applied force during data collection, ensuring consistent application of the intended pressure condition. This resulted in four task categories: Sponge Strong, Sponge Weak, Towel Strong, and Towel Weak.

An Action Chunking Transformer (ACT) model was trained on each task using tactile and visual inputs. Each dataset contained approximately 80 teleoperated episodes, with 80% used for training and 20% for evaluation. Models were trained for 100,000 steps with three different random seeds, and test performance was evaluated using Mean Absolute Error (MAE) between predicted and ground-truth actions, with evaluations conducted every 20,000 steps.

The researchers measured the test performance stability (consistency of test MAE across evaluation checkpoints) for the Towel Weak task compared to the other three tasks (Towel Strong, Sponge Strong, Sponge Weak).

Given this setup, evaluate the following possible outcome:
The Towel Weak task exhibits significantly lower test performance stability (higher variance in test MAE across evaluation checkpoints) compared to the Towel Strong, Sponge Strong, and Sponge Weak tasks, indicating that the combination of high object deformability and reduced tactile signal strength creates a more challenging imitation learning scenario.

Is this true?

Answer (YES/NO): YES